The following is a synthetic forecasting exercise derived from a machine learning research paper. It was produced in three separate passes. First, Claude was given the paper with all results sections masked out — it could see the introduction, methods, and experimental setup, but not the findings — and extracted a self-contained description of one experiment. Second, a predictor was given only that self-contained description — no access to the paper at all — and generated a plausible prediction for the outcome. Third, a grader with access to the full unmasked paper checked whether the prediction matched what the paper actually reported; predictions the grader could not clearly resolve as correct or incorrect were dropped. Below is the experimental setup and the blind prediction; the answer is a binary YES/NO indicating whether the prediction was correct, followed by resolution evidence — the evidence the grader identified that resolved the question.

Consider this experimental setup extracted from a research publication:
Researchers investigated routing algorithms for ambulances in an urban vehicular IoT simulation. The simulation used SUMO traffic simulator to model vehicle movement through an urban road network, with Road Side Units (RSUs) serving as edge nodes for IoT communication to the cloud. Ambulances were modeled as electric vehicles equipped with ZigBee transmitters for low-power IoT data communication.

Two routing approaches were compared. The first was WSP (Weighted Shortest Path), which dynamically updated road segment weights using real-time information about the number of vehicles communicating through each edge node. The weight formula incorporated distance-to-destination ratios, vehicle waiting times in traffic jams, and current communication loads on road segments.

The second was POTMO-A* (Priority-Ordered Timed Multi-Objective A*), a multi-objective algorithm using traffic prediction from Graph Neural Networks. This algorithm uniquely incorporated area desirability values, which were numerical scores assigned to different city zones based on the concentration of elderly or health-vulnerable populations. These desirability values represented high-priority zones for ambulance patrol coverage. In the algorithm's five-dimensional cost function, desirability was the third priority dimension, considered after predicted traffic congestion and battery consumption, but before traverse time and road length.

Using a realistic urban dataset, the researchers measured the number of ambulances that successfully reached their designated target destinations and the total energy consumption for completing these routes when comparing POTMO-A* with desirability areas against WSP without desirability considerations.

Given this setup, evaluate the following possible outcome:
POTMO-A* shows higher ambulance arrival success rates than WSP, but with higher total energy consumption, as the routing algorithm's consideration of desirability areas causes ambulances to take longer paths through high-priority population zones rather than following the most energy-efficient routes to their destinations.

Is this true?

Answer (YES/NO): NO